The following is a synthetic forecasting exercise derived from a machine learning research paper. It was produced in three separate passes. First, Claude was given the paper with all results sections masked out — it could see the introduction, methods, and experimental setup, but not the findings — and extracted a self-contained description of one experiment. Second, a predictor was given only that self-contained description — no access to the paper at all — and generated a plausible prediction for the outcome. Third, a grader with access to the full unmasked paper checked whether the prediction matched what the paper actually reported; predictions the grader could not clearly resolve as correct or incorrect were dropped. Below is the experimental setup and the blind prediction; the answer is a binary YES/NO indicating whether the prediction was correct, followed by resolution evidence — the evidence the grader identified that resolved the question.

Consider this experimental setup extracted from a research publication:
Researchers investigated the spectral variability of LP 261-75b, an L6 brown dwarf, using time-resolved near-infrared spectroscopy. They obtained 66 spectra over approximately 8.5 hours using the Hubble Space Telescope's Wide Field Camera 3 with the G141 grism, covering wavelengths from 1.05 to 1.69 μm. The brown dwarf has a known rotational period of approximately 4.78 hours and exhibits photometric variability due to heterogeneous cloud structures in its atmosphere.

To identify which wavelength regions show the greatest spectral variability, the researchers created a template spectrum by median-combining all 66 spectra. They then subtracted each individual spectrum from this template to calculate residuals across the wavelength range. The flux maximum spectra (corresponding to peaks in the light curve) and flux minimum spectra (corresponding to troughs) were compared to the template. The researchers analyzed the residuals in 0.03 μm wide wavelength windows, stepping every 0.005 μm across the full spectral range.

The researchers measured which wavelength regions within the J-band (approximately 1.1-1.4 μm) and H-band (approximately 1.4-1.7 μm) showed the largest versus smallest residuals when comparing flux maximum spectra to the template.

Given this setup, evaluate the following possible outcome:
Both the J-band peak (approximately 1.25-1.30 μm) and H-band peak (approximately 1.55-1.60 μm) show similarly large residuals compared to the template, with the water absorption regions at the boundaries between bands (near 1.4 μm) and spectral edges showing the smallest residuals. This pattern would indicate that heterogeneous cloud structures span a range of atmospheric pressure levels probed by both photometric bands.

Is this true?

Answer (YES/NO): NO